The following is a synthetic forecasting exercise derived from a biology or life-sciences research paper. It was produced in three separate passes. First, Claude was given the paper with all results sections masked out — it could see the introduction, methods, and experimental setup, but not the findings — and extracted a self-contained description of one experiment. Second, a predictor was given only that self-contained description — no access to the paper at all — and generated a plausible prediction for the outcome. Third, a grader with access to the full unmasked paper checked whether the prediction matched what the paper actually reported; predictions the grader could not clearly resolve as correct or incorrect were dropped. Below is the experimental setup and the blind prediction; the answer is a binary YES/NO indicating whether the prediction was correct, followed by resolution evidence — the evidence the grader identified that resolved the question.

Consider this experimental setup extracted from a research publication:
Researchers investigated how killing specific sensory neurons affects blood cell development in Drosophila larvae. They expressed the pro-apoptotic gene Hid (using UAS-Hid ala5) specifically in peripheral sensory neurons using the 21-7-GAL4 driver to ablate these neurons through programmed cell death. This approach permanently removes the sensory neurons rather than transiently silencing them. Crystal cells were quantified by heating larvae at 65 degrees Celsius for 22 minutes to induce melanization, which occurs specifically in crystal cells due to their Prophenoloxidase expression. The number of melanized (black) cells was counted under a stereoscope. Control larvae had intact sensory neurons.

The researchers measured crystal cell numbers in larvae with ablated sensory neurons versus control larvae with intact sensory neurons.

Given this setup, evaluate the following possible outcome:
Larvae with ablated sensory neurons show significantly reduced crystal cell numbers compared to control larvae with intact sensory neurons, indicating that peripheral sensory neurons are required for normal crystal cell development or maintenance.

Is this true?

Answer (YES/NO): YES